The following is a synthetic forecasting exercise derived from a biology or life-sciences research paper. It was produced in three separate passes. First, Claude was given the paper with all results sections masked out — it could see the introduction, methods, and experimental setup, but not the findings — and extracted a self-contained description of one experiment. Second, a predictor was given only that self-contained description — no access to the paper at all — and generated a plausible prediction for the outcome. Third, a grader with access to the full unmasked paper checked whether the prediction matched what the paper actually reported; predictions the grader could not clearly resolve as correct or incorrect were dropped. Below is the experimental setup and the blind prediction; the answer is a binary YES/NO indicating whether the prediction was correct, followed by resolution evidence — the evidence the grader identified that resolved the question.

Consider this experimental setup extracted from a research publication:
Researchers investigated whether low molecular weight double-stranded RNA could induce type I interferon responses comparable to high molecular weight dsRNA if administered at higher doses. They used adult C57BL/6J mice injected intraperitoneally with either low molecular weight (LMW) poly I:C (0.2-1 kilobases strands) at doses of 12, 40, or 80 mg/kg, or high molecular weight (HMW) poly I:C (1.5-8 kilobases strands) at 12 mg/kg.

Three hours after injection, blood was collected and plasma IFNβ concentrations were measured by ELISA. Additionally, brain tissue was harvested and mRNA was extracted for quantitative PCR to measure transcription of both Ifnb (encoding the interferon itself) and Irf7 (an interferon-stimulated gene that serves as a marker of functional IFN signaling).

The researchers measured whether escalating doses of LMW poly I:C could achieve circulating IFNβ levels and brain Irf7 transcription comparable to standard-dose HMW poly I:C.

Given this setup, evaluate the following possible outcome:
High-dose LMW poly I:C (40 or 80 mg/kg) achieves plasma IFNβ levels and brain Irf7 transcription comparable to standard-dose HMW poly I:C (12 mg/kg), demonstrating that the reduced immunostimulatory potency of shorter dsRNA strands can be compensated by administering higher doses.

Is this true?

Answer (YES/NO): NO